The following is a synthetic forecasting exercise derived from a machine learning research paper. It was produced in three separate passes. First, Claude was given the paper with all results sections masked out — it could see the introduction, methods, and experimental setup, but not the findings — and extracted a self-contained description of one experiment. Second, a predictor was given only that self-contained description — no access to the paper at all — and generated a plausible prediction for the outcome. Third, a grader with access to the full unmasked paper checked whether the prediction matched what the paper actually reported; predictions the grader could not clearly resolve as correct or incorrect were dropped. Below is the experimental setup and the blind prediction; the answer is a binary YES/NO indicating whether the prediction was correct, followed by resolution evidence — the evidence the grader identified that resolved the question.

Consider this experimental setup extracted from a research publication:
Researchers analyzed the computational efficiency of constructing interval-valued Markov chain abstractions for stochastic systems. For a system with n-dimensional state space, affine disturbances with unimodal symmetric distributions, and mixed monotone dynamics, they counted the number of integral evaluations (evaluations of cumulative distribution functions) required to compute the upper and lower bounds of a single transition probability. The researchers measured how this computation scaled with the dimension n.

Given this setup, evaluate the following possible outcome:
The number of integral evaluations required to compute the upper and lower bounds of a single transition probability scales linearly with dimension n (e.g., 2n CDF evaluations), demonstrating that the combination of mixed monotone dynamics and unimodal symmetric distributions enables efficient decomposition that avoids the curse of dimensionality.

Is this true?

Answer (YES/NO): YES